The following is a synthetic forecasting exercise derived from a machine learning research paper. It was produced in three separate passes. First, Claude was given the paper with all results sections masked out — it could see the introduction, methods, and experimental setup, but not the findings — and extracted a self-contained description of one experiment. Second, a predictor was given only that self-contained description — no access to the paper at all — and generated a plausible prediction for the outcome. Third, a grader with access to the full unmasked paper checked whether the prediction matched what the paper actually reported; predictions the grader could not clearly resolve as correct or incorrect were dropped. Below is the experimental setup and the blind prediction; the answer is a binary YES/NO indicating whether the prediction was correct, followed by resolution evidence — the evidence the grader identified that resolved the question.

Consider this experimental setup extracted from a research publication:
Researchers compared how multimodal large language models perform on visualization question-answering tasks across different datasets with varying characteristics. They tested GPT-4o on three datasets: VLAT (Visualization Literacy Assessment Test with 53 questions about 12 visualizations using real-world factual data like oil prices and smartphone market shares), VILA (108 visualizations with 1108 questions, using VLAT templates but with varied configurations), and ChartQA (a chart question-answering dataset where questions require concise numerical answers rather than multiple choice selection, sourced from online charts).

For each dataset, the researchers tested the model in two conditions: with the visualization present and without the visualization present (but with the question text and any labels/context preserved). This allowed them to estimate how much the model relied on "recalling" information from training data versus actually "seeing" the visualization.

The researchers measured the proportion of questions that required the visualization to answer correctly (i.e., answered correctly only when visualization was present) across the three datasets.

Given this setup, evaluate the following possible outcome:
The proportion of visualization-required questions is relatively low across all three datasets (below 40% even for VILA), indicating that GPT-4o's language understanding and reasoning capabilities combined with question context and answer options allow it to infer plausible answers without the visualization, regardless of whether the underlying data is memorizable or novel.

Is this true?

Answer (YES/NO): NO